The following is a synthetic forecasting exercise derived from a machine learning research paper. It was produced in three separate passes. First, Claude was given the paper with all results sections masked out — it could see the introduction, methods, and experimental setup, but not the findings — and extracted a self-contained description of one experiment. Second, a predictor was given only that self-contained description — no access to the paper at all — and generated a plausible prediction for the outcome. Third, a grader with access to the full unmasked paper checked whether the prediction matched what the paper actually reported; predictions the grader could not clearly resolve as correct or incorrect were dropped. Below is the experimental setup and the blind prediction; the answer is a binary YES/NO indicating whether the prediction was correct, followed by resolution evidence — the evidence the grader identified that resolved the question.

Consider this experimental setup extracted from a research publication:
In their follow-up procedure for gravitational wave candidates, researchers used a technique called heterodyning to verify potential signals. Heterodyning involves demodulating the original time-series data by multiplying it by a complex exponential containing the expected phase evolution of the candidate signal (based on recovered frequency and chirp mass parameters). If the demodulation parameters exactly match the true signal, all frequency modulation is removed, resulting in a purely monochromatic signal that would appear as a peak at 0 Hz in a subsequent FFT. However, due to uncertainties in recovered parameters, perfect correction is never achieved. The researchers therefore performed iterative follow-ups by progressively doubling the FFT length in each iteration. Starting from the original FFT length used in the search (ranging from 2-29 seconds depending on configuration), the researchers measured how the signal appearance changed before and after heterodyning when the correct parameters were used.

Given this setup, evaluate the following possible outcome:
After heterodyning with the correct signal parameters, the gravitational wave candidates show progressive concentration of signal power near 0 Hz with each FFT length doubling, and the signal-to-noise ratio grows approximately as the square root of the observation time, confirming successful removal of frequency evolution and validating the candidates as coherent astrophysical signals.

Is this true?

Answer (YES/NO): NO